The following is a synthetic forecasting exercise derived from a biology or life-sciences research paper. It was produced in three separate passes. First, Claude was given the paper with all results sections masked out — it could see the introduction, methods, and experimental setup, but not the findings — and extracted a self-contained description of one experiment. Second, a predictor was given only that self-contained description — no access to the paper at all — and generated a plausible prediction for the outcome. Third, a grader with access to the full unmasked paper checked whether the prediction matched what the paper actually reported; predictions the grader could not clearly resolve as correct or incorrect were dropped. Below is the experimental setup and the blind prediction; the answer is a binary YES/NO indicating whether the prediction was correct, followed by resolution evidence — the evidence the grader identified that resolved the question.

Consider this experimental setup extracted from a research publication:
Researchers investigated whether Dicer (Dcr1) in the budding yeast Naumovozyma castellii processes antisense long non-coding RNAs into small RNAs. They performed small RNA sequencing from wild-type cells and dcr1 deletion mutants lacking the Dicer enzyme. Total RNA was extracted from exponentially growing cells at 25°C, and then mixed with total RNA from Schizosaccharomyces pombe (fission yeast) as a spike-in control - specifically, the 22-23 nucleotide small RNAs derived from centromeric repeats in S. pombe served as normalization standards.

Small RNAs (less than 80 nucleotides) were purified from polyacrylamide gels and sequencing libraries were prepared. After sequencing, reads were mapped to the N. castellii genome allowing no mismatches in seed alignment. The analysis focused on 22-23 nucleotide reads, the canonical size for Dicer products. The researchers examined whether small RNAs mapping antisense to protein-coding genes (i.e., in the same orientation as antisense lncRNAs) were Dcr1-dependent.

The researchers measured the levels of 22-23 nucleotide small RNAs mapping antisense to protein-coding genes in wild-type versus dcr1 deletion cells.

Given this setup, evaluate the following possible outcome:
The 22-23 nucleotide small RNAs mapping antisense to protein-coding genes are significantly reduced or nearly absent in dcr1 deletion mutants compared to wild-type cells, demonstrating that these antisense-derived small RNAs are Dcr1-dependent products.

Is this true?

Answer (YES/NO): YES